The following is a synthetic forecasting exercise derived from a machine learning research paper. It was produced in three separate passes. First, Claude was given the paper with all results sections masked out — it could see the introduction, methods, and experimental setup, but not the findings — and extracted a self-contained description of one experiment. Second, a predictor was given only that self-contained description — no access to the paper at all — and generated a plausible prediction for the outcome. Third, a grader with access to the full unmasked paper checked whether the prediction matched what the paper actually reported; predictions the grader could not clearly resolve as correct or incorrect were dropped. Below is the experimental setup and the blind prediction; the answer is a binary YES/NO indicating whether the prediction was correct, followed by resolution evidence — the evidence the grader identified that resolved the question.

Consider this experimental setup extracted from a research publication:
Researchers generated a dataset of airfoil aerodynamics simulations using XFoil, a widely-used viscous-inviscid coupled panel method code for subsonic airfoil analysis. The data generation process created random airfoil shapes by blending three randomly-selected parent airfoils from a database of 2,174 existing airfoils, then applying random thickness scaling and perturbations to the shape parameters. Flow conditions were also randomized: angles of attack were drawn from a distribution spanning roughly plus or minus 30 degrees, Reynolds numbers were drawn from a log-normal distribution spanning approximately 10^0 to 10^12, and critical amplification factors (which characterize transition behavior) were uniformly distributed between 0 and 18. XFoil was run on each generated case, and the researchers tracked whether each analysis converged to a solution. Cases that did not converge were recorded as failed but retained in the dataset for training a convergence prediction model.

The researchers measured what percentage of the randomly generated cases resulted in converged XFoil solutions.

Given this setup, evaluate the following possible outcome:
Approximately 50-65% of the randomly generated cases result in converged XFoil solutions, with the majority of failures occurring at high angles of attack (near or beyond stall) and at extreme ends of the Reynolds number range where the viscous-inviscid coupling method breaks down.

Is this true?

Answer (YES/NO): YES